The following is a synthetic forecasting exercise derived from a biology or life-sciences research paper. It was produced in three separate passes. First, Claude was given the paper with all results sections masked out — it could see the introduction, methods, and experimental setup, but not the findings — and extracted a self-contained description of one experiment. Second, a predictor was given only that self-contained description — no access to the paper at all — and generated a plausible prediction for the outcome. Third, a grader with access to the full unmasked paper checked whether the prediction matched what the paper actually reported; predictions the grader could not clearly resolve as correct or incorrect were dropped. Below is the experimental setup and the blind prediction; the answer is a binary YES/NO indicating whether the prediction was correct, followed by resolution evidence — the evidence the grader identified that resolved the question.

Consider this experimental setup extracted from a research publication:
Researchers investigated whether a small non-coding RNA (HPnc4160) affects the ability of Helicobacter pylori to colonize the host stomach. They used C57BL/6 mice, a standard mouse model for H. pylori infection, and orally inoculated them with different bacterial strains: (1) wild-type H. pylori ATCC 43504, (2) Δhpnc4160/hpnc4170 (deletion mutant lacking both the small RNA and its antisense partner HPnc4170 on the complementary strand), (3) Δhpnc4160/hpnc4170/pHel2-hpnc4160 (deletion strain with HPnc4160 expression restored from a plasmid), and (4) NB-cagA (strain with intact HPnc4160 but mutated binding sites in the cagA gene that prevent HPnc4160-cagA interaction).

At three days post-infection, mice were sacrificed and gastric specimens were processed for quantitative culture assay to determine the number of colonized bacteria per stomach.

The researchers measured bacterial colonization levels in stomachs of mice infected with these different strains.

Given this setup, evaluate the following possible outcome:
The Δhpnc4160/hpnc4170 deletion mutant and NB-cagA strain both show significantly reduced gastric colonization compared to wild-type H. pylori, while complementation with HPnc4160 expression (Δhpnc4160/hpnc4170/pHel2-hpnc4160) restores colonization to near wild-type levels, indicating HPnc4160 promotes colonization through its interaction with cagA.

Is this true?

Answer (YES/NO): NO